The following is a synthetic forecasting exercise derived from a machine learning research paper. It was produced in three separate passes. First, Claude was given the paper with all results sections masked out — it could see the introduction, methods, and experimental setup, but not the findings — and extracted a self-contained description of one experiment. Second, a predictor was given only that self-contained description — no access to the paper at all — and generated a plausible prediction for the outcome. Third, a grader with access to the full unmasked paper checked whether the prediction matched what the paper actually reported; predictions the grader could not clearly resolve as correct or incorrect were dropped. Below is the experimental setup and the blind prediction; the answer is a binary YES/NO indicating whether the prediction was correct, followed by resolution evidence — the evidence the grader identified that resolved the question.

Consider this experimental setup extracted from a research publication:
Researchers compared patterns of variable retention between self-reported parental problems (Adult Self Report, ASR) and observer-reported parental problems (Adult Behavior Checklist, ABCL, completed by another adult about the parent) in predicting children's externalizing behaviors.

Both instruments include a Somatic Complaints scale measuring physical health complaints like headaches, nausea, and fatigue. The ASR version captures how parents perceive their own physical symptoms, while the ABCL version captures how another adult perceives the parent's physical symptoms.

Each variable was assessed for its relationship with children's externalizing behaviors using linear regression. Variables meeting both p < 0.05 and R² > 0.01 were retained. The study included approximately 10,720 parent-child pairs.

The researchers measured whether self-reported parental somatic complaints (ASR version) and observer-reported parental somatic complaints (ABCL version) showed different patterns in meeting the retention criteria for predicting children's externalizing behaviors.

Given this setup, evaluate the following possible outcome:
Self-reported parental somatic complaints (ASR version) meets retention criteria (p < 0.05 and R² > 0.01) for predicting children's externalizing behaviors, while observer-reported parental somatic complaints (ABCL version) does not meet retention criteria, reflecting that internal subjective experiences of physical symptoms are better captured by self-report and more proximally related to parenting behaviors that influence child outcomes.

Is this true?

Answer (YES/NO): YES